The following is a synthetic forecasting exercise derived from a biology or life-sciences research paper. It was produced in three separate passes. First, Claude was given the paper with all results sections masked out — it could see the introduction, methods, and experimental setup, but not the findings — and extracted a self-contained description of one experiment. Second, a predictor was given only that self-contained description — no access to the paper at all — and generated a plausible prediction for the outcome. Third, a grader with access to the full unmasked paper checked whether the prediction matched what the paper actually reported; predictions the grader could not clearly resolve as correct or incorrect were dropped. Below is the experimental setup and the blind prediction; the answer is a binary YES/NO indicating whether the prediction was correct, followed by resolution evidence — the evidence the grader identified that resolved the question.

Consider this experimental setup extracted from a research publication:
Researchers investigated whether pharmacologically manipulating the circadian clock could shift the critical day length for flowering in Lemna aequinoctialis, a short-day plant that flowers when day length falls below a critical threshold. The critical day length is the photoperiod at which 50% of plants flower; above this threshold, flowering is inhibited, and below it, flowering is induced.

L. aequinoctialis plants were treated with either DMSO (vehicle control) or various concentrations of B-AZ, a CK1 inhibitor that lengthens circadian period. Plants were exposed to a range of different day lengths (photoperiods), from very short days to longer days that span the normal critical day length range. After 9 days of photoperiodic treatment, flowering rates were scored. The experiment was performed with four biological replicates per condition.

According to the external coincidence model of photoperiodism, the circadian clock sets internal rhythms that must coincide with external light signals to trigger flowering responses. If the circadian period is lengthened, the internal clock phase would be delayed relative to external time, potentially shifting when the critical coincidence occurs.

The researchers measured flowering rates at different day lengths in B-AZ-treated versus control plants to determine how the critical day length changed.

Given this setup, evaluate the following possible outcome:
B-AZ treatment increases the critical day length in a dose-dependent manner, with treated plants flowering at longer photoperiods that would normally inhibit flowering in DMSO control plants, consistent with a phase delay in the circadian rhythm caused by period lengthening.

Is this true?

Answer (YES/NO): NO